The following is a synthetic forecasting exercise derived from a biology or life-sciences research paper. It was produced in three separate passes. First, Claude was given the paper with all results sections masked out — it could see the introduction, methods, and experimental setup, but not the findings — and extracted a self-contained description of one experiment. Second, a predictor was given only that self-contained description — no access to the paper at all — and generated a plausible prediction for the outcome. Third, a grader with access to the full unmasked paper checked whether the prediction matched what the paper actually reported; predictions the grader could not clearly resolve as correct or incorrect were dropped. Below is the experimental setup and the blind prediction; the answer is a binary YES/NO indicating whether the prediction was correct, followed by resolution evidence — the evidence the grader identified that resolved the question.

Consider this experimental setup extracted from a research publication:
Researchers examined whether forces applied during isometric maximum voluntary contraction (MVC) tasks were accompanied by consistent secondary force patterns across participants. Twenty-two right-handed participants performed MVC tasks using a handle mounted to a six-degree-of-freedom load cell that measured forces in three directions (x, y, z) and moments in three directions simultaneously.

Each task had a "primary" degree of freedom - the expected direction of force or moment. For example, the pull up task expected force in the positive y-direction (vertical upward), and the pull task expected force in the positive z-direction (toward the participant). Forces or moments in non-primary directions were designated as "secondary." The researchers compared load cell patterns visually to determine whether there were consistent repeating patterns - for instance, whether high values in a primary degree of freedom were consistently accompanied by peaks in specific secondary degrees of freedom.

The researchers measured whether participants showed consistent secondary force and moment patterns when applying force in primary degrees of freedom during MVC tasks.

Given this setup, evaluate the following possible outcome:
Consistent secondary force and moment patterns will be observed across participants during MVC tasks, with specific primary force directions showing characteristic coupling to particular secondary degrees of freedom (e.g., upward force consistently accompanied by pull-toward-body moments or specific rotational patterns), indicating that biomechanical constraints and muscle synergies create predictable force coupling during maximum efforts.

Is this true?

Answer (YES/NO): NO